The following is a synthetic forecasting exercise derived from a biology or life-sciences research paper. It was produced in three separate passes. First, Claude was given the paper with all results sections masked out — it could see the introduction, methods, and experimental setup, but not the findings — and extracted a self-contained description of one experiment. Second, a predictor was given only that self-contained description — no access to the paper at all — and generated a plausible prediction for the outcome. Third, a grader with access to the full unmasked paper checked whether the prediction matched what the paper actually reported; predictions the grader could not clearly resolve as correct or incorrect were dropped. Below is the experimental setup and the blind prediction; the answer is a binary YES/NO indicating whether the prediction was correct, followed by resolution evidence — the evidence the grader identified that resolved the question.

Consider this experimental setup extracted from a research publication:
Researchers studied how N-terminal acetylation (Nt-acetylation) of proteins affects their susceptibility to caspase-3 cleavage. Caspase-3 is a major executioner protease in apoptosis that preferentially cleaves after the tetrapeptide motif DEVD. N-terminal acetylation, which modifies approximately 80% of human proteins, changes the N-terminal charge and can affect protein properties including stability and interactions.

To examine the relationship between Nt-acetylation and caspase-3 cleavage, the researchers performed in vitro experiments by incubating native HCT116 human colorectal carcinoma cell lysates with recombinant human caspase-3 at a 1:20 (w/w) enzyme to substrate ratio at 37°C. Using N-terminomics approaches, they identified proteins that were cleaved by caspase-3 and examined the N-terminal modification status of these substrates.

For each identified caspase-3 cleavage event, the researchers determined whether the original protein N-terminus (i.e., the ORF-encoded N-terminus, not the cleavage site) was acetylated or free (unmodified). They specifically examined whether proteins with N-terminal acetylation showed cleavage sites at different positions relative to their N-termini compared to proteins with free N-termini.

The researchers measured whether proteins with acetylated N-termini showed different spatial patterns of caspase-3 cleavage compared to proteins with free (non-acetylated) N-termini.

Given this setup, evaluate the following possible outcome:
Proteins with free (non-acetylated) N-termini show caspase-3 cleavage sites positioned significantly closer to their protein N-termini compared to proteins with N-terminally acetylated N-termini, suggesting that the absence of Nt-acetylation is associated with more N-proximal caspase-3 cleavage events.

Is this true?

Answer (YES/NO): YES